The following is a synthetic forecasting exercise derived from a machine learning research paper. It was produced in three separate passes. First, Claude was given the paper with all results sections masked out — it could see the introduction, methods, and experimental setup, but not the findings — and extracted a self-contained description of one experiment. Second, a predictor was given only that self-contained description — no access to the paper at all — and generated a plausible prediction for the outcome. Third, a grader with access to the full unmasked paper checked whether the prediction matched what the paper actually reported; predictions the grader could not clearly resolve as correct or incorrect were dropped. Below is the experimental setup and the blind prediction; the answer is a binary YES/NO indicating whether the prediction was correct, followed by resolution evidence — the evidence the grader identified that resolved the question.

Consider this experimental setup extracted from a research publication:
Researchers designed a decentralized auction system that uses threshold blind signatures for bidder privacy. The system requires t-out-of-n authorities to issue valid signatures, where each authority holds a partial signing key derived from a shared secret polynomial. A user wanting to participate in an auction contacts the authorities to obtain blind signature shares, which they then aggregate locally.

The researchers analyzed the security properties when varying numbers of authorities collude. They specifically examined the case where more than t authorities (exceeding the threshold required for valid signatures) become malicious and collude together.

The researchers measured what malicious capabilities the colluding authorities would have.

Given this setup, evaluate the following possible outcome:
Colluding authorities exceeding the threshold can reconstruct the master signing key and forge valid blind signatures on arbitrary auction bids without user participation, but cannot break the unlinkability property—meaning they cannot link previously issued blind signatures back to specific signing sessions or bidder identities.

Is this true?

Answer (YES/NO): YES